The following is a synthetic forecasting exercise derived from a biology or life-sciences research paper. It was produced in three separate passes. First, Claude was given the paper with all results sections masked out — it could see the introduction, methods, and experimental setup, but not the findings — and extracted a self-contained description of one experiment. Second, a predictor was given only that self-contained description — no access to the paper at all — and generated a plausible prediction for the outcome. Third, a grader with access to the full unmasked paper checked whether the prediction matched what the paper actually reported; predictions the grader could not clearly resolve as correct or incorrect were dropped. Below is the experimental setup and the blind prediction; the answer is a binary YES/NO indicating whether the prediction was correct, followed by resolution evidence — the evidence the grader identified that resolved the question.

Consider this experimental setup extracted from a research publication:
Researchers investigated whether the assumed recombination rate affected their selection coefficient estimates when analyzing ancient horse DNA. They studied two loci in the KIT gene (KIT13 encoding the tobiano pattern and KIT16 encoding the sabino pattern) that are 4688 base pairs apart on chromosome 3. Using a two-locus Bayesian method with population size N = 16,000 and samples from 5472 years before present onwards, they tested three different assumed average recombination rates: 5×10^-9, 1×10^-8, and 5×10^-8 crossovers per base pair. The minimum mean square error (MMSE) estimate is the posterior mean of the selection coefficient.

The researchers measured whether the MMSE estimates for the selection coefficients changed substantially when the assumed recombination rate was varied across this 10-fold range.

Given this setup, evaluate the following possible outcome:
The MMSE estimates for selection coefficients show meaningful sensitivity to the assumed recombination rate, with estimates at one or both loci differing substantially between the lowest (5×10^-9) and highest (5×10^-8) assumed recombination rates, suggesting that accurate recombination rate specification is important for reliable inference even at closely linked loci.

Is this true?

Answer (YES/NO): NO